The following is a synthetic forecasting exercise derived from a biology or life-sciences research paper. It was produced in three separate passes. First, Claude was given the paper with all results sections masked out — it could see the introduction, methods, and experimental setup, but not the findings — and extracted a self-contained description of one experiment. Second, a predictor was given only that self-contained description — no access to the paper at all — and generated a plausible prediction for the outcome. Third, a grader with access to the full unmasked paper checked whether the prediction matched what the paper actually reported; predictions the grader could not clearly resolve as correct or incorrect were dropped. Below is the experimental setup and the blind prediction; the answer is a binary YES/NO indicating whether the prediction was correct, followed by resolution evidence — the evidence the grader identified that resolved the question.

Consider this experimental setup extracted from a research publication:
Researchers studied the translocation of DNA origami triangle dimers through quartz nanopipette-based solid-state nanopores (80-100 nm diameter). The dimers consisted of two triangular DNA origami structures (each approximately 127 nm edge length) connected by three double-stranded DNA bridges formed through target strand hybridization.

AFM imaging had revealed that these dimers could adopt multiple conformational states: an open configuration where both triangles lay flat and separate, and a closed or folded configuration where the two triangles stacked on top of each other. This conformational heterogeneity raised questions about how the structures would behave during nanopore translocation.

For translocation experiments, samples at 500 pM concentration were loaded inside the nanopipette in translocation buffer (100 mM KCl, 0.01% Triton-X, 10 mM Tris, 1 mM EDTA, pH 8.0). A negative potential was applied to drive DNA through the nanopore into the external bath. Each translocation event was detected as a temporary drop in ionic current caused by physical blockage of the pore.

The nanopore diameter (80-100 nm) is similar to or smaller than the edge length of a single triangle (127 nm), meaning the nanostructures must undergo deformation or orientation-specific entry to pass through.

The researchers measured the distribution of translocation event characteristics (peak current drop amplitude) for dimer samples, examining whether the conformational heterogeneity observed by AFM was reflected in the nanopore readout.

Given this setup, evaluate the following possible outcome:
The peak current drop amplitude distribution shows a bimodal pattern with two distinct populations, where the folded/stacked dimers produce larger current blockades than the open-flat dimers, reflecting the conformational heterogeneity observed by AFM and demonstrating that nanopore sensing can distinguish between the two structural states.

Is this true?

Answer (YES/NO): NO